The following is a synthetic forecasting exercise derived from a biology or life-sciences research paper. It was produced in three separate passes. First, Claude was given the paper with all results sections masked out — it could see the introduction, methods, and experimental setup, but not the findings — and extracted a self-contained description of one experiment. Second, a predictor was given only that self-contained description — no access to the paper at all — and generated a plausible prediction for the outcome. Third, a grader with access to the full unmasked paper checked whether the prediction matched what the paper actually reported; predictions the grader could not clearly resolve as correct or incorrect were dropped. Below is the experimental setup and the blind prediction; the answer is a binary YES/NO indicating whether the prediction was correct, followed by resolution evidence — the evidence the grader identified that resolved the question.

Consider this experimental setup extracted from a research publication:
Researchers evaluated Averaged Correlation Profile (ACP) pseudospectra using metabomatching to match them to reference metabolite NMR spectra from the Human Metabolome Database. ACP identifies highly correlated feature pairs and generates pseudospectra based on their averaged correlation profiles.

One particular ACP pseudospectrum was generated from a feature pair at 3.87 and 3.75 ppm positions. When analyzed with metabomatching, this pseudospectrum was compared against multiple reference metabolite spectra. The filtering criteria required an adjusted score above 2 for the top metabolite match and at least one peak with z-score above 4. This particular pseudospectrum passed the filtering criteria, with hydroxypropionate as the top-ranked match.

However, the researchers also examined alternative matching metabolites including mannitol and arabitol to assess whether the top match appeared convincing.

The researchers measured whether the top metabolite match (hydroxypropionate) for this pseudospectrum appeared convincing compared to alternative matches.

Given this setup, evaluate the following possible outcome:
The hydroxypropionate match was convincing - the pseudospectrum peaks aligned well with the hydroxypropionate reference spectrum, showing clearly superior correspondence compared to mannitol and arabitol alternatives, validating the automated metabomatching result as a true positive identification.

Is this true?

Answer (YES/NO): NO